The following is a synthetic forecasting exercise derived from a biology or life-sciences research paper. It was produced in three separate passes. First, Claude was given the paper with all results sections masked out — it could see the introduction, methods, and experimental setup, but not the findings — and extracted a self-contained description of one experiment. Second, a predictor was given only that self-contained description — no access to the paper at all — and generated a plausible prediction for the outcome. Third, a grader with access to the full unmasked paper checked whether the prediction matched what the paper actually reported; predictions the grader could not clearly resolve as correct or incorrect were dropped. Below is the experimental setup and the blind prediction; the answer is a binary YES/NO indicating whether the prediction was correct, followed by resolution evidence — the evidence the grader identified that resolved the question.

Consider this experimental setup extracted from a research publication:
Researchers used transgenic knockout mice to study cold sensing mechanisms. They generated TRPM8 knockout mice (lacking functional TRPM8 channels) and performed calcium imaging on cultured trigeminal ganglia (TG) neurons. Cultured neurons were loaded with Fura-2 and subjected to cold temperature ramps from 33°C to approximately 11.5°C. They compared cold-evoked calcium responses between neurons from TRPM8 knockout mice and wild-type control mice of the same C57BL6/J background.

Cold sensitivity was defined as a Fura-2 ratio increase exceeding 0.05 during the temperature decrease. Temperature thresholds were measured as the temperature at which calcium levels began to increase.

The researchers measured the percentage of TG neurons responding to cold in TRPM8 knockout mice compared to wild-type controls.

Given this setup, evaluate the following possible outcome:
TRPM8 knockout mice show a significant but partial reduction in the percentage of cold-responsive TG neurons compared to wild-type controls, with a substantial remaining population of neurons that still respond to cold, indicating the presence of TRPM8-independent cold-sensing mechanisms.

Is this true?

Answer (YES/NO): YES